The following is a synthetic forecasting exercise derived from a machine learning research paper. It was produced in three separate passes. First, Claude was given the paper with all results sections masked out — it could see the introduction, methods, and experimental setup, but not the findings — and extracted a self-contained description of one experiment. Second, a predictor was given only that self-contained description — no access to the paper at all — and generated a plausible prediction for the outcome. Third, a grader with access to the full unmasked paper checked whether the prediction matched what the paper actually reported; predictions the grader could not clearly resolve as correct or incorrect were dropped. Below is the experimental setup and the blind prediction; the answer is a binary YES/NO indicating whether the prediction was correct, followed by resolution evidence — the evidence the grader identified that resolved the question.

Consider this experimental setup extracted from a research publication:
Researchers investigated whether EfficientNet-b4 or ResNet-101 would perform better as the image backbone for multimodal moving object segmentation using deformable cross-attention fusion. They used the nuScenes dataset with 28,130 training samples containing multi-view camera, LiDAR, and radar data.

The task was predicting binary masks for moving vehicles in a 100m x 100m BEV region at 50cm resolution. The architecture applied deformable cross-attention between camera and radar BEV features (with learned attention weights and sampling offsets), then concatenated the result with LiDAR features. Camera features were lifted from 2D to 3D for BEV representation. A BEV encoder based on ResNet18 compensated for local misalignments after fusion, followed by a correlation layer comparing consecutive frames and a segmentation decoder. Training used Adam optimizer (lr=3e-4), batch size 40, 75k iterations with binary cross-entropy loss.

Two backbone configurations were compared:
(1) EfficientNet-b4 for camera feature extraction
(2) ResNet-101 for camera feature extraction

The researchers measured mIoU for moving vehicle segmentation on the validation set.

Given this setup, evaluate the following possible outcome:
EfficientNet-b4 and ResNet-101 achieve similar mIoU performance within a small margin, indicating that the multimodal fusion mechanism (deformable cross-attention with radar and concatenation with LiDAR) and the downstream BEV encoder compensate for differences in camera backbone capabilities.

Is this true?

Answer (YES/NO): YES